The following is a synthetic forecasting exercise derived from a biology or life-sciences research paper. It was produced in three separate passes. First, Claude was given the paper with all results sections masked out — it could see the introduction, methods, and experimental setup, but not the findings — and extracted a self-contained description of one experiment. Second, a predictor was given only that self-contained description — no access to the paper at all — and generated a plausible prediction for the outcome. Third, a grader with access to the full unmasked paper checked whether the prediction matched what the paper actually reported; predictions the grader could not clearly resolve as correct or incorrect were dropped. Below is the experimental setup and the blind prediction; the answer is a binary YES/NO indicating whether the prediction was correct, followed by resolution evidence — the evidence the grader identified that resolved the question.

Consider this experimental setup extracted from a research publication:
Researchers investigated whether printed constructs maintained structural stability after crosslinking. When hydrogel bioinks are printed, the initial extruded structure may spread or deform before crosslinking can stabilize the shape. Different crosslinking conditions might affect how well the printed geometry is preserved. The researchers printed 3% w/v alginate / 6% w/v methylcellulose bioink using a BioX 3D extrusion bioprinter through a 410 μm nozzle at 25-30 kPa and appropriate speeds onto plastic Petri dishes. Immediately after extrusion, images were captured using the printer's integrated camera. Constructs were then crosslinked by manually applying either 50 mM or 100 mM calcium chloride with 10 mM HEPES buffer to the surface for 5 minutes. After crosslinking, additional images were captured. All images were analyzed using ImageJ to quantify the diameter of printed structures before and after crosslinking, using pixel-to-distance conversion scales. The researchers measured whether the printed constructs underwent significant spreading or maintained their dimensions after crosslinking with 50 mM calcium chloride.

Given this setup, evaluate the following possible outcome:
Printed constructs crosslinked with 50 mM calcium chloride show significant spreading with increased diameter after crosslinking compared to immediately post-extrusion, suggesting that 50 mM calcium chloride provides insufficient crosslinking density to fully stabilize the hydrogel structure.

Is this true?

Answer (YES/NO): NO